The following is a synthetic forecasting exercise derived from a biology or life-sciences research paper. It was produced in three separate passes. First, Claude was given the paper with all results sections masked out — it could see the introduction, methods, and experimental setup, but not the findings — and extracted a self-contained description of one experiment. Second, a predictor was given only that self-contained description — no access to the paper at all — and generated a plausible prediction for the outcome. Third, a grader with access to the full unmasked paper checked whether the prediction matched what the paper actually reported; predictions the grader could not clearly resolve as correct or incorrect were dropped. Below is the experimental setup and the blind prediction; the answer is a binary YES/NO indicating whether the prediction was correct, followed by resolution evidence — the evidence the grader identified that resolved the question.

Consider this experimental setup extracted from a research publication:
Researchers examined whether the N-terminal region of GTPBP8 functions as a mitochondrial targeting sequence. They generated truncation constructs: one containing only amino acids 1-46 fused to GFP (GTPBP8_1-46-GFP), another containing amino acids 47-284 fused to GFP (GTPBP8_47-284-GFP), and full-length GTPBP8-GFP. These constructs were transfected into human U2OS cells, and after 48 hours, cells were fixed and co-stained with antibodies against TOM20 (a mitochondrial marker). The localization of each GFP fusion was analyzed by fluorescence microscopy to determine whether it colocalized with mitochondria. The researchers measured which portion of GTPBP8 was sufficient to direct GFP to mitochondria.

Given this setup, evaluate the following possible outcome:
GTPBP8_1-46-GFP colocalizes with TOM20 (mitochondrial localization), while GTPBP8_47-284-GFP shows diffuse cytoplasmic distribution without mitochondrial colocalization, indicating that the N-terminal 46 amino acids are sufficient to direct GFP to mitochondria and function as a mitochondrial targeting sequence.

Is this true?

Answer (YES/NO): YES